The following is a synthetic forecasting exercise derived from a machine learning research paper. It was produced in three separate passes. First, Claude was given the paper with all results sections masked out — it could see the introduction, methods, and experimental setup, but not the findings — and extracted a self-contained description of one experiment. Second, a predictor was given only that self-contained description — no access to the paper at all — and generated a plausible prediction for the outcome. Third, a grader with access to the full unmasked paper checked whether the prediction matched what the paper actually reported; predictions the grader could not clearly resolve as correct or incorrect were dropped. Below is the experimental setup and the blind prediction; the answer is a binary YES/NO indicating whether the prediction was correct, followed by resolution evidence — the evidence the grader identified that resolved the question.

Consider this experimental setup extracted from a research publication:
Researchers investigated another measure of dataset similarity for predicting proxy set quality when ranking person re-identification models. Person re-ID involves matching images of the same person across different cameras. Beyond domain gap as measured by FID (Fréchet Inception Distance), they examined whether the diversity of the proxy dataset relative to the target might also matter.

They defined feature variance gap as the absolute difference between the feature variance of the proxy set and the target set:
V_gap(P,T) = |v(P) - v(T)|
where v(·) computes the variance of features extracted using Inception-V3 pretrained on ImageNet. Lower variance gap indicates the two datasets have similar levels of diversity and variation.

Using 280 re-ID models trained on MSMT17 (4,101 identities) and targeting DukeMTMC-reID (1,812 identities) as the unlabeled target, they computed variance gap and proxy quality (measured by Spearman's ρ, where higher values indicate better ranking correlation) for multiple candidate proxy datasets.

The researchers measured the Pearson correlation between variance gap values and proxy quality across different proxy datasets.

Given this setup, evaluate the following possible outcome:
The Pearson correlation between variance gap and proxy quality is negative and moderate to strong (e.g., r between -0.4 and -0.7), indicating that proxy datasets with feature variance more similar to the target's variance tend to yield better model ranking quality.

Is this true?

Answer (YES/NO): YES